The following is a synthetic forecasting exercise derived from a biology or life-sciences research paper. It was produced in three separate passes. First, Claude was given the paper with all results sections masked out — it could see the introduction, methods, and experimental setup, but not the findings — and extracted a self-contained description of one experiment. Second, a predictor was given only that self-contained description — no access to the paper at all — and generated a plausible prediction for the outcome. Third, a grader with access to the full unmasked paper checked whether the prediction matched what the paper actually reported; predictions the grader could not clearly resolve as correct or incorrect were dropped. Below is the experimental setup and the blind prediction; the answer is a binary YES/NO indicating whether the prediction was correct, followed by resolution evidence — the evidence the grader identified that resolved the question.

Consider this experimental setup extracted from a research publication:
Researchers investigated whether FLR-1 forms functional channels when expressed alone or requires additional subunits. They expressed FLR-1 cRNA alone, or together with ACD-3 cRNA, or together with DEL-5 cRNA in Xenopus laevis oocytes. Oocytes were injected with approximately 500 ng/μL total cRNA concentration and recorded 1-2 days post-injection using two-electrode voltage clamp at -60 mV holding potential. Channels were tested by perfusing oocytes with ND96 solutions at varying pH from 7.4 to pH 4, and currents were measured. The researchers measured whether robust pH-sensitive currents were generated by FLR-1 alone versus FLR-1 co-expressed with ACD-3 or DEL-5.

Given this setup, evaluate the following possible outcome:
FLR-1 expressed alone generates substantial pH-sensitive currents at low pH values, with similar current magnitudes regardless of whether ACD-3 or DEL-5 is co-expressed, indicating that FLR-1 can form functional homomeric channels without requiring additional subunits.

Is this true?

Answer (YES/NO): NO